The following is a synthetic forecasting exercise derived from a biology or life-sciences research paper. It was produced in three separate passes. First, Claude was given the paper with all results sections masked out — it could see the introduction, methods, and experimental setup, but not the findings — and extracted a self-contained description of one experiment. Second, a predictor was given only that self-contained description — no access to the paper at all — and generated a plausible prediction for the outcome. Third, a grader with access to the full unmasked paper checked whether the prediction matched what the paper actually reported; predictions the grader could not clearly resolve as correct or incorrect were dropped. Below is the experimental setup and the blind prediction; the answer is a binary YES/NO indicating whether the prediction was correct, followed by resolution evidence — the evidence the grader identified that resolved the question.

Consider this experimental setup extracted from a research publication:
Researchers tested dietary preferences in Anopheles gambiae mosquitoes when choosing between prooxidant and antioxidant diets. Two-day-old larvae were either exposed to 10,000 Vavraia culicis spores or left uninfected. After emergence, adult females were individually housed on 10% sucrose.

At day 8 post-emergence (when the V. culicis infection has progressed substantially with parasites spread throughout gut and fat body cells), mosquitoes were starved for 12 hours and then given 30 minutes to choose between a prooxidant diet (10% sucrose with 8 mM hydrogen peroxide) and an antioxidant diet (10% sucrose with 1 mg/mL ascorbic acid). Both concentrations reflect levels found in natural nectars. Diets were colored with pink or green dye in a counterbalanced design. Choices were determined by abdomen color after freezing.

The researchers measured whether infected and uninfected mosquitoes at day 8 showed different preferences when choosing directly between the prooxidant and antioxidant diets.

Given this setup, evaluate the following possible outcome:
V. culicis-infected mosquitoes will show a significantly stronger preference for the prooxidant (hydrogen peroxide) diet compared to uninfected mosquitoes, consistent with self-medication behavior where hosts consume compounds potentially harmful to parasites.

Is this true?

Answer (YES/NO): NO